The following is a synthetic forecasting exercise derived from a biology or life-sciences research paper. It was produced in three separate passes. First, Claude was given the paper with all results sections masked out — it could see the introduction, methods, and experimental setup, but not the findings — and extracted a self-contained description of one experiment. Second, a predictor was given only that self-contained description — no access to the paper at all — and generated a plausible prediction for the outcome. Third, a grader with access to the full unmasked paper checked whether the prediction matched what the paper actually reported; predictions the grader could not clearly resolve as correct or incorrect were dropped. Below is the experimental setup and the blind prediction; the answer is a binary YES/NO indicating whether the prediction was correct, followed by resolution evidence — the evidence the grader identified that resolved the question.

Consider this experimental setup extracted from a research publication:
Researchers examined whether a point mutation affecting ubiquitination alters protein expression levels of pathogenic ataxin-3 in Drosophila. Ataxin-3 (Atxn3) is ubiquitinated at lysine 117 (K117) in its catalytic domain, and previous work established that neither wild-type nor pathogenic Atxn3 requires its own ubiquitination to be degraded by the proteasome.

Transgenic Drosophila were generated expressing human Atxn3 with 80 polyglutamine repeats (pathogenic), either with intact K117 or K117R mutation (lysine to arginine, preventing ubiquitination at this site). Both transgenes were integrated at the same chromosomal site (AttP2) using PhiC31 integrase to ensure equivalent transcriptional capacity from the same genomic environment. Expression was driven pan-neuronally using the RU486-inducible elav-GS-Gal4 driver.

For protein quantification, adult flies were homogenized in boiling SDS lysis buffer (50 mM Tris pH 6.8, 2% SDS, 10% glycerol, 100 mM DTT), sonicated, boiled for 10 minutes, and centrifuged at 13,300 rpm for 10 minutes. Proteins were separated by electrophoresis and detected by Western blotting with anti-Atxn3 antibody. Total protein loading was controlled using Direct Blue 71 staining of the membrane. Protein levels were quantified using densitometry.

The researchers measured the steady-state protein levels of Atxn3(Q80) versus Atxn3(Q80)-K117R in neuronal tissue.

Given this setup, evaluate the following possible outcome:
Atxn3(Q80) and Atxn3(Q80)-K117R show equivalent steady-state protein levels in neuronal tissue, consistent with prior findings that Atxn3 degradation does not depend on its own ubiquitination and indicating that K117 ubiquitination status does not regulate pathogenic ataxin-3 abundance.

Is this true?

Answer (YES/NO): YES